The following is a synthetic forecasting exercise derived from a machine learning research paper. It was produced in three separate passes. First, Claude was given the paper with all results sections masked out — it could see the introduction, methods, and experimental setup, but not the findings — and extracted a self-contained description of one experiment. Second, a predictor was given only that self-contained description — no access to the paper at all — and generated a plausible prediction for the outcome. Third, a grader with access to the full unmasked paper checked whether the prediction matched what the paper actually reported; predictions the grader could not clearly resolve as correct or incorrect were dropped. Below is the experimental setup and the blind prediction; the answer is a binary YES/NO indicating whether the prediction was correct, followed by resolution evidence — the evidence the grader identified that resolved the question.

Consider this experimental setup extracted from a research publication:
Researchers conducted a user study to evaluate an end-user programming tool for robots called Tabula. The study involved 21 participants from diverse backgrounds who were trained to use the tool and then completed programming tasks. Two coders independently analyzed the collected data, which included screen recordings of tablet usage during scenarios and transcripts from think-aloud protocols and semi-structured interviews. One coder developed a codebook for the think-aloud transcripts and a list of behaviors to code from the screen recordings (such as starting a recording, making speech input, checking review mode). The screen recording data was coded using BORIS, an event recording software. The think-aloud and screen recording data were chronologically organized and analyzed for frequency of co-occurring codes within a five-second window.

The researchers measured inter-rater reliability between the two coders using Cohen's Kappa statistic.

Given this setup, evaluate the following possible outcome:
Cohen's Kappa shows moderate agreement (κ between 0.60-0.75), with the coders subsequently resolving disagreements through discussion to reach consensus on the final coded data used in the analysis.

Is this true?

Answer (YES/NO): NO